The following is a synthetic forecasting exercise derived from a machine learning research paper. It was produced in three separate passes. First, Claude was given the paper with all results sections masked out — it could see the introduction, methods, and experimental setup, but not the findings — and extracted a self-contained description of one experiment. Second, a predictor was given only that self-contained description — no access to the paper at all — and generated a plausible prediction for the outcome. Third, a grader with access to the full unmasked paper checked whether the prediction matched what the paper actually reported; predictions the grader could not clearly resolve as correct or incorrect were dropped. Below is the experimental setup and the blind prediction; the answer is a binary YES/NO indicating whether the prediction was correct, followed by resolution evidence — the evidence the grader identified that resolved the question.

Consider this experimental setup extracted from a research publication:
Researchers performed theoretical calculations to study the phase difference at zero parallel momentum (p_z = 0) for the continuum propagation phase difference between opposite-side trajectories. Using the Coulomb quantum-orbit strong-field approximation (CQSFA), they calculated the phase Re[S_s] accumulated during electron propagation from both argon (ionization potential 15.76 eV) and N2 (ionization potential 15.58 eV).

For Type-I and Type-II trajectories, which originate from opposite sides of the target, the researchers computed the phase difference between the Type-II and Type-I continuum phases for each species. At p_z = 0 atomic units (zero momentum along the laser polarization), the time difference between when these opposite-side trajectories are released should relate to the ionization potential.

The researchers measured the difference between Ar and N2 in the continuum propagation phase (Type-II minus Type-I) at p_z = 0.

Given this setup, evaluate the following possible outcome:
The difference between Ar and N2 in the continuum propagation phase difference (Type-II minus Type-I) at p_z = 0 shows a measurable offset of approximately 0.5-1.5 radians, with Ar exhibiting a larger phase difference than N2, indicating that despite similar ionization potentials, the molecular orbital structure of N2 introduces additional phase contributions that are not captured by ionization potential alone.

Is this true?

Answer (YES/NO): NO